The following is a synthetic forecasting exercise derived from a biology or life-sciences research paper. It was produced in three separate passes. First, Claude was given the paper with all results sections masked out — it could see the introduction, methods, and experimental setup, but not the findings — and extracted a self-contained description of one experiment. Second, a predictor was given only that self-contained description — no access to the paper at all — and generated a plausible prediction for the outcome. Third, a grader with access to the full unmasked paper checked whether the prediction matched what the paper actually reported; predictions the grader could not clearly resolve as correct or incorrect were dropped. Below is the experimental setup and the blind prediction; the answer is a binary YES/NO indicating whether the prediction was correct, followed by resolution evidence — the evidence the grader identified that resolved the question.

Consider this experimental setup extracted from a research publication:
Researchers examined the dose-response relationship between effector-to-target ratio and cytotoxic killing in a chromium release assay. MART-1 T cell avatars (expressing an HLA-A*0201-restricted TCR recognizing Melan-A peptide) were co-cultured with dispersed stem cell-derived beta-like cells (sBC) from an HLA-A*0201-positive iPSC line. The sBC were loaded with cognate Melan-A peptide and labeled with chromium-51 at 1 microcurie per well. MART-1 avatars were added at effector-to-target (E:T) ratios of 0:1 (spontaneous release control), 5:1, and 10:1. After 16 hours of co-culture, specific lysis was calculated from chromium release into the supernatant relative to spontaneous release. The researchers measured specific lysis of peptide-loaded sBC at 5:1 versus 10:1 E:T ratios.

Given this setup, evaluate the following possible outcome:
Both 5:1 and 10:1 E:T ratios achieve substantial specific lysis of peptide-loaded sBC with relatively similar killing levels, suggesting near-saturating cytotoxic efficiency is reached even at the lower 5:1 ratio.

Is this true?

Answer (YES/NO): NO